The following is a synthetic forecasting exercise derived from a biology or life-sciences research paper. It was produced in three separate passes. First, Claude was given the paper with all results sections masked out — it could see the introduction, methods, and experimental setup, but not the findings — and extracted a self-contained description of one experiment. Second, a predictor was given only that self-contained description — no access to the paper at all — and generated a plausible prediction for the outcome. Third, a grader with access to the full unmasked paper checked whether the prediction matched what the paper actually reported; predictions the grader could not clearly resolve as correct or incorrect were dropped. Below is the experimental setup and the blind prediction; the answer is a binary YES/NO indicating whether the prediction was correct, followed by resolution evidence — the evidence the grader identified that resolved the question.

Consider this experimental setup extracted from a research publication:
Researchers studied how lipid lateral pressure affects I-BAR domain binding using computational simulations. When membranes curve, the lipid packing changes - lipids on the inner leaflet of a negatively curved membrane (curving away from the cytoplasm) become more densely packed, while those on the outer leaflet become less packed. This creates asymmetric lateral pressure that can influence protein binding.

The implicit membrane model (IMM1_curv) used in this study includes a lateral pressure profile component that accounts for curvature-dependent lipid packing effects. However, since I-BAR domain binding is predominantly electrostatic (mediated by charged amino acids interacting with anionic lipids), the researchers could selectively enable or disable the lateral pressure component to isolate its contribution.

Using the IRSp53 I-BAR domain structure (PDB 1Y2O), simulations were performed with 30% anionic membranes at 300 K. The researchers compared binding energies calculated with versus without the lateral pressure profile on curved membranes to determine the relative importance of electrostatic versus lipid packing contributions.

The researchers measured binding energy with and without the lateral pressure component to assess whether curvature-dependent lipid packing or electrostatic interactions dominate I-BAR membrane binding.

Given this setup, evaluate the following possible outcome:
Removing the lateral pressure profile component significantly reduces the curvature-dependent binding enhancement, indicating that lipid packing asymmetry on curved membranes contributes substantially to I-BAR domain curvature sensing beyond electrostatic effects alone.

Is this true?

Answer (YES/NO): NO